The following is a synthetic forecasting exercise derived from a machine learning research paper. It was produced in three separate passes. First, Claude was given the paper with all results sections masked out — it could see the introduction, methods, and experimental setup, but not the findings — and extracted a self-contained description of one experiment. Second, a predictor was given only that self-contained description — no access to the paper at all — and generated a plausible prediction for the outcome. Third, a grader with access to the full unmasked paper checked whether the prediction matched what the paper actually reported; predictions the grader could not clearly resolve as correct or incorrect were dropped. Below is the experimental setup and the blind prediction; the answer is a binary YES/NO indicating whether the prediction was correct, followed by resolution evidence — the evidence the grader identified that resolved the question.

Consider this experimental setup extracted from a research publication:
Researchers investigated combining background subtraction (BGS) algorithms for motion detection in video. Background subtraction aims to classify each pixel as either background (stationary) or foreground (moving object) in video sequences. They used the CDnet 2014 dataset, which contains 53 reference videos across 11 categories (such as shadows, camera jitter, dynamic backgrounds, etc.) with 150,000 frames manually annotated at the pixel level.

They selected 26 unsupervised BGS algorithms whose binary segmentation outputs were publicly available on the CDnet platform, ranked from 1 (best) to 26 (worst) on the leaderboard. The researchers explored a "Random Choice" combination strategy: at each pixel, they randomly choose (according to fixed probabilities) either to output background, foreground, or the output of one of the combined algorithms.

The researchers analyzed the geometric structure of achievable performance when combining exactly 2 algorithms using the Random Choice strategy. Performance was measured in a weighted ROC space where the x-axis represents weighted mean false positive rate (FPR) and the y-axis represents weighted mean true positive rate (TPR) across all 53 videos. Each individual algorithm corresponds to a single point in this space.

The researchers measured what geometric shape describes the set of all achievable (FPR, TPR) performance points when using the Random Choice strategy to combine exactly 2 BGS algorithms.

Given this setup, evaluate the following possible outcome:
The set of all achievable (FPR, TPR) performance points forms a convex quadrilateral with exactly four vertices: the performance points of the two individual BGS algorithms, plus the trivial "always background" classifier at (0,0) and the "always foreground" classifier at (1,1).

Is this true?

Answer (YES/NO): NO